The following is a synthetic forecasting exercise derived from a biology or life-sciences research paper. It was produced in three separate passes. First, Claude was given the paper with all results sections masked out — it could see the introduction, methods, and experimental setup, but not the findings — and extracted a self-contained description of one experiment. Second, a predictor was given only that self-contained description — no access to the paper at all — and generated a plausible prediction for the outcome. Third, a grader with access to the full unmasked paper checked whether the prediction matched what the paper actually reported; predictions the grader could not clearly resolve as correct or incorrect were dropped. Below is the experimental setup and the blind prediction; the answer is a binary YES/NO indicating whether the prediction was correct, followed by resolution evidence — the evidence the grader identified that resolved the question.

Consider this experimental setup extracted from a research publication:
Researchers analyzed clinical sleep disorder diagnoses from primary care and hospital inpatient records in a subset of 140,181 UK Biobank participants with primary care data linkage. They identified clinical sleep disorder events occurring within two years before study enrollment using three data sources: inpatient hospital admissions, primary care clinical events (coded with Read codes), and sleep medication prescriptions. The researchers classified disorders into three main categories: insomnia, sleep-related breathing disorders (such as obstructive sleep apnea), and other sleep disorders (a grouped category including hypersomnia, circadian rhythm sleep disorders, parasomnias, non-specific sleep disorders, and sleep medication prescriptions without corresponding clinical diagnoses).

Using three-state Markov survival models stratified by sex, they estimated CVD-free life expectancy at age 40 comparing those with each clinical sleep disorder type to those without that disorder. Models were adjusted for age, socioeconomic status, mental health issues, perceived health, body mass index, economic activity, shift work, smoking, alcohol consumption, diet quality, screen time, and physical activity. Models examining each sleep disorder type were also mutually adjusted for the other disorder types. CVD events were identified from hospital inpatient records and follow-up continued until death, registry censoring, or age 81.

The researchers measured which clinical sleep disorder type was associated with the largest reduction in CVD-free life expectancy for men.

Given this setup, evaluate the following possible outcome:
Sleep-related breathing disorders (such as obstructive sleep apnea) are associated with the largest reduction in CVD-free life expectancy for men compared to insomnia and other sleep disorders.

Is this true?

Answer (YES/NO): YES